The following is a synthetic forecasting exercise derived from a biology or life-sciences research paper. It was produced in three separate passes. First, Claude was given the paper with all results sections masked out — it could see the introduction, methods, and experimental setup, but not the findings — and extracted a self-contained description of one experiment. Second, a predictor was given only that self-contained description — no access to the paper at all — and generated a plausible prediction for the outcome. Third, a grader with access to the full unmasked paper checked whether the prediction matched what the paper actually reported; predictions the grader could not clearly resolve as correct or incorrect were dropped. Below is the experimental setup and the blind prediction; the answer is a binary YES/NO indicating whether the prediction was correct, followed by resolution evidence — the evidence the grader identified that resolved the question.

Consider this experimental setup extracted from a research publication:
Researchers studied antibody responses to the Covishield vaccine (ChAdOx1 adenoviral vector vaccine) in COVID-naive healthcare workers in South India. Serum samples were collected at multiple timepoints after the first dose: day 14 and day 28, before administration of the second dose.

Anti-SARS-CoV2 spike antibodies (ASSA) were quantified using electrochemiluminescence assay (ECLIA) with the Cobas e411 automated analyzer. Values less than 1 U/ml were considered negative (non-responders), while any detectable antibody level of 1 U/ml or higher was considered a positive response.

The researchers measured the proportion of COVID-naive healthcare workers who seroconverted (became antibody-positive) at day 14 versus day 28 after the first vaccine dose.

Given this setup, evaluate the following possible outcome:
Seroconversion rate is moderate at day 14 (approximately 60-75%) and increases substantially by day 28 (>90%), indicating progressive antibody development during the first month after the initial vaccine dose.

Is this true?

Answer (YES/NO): YES